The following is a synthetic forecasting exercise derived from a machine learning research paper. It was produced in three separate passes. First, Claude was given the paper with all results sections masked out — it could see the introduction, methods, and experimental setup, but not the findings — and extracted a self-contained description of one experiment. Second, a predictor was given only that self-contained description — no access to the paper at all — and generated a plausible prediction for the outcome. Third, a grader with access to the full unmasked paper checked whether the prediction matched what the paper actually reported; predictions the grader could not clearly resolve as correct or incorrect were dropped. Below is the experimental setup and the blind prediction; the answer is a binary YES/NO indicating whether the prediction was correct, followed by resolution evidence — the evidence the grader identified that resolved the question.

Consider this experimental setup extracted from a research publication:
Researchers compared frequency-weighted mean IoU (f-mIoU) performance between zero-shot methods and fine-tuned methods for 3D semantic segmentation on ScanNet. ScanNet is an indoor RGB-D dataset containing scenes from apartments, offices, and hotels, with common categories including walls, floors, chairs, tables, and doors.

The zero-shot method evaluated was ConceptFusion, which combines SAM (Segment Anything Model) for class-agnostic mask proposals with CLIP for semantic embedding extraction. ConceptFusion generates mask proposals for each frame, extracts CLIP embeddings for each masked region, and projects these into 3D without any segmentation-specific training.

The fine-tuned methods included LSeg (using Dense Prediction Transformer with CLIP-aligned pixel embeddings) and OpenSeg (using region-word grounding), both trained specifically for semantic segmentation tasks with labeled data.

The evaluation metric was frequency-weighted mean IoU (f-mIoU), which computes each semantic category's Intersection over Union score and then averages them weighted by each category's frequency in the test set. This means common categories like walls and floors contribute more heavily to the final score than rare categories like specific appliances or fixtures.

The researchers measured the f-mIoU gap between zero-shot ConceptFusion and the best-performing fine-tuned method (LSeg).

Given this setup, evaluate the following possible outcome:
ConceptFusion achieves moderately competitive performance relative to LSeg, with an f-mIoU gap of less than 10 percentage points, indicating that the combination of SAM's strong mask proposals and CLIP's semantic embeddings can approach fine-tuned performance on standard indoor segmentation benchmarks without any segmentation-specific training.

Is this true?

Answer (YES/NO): YES